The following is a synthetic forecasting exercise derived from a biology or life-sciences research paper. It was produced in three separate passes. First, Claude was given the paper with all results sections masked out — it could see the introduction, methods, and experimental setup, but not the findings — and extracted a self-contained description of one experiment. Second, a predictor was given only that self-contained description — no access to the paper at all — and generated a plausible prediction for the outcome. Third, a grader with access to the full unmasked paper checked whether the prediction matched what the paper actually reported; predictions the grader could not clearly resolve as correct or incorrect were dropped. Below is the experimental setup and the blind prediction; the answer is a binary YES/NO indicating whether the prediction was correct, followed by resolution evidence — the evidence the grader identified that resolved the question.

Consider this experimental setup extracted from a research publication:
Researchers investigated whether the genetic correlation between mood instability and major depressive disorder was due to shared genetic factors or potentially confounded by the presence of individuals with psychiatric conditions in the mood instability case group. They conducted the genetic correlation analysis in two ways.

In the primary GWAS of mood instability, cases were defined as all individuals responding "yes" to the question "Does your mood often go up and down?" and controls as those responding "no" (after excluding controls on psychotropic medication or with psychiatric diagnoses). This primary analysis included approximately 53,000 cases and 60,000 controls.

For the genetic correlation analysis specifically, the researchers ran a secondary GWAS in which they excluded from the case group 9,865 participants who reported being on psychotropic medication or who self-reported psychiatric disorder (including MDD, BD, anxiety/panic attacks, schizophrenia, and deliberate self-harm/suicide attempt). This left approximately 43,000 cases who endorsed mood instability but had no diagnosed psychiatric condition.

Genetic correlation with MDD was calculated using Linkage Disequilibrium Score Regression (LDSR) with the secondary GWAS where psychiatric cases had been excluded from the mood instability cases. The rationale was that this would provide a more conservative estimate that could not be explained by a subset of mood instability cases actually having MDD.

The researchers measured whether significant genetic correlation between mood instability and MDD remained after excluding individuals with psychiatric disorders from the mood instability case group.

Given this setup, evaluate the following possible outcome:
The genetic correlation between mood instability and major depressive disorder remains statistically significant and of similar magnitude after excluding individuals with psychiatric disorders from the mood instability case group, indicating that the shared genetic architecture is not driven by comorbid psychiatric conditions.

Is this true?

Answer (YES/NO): YES